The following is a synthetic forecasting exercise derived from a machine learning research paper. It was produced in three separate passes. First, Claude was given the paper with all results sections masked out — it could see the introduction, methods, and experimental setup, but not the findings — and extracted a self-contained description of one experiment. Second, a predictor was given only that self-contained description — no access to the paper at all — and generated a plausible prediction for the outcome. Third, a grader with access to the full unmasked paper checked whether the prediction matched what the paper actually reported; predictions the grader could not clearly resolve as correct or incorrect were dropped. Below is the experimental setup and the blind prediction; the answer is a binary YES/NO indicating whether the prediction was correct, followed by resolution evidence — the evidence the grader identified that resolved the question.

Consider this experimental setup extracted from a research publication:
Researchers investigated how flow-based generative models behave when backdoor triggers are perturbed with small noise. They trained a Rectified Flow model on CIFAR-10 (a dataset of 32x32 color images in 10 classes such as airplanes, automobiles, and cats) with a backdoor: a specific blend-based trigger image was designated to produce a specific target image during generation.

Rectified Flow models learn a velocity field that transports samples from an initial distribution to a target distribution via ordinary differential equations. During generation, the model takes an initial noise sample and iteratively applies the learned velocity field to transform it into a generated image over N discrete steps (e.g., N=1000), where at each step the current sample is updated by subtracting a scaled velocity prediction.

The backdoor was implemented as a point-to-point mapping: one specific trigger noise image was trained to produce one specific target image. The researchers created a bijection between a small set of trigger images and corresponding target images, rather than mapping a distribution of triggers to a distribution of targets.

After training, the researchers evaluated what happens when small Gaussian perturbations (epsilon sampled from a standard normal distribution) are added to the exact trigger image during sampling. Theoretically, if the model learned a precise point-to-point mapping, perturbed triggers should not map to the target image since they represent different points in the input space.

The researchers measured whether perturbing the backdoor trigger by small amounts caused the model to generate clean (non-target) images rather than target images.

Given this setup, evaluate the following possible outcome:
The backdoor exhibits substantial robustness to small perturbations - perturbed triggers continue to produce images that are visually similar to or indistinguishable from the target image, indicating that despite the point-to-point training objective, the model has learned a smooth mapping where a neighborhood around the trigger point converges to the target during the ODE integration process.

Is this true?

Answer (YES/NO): NO